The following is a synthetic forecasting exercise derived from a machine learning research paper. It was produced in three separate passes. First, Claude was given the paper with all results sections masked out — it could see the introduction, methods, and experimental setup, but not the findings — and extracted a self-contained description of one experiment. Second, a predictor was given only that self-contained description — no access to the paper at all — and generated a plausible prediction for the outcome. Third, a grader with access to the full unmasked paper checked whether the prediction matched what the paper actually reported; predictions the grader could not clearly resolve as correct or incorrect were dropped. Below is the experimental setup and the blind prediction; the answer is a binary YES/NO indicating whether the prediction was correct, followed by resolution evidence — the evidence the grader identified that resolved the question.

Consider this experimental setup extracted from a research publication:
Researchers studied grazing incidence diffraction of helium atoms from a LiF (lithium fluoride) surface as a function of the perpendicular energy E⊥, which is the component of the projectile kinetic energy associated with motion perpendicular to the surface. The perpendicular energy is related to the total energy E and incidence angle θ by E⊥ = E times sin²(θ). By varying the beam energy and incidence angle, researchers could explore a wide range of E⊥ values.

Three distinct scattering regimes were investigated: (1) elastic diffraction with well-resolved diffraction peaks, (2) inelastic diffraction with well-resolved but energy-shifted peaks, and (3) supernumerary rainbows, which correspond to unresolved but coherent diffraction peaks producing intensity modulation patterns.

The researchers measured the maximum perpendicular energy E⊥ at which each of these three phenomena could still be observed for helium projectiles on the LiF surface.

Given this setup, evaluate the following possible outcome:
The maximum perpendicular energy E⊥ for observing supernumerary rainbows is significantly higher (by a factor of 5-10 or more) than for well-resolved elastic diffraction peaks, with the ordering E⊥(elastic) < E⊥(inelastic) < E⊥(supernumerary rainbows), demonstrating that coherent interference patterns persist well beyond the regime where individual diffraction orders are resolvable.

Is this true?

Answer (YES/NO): YES